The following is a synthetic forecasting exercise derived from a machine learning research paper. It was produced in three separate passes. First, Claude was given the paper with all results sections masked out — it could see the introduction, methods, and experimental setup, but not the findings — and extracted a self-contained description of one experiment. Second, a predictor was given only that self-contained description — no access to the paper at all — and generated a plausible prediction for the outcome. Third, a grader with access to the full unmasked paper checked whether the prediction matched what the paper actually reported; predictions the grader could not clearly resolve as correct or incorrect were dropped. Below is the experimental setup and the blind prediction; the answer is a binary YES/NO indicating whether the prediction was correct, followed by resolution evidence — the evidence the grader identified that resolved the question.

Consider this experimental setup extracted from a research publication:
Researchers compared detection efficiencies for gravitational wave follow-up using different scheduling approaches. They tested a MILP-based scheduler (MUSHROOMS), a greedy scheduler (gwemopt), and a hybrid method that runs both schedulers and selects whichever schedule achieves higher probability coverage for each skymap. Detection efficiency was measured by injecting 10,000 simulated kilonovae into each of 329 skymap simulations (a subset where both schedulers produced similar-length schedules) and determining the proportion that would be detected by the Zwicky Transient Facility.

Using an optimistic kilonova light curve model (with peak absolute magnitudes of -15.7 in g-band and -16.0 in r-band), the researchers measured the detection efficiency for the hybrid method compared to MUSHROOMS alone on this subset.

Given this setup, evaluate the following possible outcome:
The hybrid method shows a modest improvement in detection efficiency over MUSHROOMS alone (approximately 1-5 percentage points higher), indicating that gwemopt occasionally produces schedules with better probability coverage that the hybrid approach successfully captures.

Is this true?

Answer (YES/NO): YES